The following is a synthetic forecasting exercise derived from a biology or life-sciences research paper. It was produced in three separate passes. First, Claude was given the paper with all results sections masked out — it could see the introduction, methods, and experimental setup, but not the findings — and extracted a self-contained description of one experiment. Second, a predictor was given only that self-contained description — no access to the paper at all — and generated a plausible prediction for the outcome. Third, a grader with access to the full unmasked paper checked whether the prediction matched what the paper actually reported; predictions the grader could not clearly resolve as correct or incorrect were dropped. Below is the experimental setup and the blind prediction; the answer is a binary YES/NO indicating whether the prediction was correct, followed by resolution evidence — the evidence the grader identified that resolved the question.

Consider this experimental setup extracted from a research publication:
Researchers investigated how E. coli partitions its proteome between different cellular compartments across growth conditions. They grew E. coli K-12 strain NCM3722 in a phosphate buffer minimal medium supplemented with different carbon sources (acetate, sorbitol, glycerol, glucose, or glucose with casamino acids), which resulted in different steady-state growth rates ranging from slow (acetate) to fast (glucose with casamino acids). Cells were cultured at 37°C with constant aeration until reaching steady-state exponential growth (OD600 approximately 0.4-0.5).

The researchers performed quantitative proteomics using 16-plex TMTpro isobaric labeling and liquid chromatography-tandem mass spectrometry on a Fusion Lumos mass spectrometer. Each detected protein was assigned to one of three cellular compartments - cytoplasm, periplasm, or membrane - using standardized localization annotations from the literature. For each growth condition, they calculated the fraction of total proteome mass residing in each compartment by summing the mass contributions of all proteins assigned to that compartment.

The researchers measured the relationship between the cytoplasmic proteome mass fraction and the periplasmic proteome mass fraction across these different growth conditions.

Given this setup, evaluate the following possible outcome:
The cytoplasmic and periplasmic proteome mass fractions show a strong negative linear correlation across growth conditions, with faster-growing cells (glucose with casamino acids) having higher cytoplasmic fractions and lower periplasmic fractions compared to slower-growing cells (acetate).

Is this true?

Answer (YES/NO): YES